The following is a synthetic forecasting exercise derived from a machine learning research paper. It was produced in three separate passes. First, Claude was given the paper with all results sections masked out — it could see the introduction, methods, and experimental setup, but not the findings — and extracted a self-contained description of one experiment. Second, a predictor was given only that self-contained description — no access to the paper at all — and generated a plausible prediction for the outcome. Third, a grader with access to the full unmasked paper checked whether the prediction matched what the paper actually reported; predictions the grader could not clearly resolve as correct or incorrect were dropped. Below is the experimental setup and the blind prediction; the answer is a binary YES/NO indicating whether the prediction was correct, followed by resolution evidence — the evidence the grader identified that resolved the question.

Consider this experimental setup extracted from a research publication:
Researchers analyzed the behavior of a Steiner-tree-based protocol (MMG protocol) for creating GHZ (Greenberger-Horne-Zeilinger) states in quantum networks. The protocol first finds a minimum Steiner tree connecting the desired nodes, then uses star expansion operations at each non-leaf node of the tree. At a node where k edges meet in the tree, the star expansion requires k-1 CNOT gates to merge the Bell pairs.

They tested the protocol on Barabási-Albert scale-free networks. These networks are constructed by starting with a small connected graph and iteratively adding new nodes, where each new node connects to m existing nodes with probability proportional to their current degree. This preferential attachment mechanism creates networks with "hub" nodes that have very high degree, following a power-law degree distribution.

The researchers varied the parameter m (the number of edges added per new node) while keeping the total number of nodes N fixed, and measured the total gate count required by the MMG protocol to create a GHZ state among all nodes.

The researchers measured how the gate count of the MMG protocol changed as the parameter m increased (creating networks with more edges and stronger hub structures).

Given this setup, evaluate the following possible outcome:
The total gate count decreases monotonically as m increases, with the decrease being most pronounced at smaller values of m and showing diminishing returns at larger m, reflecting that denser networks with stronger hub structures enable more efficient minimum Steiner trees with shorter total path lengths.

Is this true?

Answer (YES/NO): NO